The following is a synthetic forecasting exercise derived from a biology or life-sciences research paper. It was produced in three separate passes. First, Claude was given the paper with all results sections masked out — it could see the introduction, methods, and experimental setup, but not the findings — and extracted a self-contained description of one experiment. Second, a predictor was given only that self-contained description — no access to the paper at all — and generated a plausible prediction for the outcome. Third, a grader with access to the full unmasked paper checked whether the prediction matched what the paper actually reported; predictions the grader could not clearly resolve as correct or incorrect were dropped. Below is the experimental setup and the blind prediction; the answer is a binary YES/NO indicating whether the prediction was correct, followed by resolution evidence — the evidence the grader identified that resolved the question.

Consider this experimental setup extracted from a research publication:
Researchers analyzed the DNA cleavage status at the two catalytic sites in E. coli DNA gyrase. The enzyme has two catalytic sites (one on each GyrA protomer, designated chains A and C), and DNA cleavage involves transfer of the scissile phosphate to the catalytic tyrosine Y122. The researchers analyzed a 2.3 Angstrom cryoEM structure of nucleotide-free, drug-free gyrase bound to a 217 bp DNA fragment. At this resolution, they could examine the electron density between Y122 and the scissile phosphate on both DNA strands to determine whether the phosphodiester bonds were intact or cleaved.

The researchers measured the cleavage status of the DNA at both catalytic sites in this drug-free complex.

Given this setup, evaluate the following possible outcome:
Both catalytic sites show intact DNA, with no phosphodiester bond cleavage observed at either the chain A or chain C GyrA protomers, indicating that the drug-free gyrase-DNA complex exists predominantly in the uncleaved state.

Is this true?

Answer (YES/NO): NO